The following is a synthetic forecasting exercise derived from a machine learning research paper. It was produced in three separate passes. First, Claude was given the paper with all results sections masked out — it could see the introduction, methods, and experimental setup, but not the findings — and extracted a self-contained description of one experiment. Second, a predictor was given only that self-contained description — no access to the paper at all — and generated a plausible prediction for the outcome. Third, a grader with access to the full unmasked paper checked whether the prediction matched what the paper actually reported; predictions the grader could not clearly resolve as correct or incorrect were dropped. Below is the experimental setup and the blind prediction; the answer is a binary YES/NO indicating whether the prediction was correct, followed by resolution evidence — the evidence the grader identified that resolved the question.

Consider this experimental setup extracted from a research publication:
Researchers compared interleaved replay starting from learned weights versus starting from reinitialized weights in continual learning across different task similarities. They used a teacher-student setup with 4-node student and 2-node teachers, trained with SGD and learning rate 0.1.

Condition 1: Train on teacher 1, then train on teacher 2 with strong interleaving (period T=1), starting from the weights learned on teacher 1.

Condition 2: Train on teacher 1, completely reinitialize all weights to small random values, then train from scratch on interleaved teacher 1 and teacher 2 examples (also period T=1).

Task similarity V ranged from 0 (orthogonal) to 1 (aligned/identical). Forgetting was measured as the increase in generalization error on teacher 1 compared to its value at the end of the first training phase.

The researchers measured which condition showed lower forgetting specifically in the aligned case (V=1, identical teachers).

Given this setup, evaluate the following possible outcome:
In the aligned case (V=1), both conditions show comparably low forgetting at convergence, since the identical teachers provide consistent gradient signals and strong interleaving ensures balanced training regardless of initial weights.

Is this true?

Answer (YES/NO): NO